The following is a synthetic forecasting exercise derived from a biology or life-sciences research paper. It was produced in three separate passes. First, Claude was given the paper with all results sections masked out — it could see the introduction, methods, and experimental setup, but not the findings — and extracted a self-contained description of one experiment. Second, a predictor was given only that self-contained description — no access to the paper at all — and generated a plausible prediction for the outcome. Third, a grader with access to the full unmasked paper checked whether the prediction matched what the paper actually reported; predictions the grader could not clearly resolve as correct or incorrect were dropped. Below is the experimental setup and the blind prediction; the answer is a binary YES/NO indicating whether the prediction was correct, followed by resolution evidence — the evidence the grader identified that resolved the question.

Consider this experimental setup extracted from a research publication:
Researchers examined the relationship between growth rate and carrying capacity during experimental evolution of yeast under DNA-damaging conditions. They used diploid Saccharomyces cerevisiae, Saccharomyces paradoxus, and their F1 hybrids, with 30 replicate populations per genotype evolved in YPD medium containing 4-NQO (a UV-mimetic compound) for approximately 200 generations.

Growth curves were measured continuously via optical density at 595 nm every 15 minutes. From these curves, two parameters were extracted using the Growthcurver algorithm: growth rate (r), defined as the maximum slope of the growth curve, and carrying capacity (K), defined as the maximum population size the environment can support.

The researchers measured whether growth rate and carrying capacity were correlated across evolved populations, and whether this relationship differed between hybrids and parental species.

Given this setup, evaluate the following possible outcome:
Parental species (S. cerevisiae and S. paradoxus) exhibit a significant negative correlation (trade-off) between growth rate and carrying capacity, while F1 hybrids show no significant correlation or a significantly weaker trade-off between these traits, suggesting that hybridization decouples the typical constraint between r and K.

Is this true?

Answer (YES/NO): NO